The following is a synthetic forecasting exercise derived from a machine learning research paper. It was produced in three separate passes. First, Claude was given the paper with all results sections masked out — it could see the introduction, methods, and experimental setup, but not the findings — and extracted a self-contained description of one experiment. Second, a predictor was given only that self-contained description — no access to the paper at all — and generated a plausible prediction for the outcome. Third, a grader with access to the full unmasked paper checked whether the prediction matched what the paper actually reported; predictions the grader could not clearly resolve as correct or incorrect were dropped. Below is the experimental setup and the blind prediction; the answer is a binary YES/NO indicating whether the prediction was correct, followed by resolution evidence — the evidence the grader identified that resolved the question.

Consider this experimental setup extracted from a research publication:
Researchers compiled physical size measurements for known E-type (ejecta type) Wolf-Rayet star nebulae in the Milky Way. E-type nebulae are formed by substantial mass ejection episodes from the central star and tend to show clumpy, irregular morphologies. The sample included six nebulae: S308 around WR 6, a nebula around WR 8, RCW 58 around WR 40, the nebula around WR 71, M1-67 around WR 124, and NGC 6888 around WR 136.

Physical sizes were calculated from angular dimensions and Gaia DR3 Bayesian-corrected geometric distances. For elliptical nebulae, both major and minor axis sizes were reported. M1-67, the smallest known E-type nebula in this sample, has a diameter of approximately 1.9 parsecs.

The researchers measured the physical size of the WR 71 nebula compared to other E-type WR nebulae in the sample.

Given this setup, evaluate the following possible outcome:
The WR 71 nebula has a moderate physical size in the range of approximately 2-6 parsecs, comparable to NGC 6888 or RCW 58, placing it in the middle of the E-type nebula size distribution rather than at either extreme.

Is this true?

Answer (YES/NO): NO